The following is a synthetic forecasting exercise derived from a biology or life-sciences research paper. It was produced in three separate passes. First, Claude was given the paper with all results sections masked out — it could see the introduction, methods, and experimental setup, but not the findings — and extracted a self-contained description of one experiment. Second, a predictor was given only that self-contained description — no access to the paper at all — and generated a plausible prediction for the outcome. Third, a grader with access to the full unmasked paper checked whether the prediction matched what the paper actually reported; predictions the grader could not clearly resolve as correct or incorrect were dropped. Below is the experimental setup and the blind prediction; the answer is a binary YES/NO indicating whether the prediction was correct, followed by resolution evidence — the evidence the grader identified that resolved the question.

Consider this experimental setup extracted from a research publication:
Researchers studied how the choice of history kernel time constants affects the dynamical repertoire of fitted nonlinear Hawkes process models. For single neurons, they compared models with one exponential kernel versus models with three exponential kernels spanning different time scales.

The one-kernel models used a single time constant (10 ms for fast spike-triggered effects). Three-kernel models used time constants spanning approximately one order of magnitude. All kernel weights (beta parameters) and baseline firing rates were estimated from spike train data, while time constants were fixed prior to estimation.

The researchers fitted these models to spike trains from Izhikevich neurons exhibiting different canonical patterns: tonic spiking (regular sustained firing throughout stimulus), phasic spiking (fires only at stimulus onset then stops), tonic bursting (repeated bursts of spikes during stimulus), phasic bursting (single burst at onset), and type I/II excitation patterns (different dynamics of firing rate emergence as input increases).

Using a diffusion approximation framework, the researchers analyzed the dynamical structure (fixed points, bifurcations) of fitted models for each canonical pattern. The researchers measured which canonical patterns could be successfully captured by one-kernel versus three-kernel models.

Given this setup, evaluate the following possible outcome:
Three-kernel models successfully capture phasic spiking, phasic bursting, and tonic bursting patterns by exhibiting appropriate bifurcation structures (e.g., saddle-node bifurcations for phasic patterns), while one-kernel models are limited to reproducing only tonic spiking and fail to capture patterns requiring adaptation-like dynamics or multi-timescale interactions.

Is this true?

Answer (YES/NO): NO